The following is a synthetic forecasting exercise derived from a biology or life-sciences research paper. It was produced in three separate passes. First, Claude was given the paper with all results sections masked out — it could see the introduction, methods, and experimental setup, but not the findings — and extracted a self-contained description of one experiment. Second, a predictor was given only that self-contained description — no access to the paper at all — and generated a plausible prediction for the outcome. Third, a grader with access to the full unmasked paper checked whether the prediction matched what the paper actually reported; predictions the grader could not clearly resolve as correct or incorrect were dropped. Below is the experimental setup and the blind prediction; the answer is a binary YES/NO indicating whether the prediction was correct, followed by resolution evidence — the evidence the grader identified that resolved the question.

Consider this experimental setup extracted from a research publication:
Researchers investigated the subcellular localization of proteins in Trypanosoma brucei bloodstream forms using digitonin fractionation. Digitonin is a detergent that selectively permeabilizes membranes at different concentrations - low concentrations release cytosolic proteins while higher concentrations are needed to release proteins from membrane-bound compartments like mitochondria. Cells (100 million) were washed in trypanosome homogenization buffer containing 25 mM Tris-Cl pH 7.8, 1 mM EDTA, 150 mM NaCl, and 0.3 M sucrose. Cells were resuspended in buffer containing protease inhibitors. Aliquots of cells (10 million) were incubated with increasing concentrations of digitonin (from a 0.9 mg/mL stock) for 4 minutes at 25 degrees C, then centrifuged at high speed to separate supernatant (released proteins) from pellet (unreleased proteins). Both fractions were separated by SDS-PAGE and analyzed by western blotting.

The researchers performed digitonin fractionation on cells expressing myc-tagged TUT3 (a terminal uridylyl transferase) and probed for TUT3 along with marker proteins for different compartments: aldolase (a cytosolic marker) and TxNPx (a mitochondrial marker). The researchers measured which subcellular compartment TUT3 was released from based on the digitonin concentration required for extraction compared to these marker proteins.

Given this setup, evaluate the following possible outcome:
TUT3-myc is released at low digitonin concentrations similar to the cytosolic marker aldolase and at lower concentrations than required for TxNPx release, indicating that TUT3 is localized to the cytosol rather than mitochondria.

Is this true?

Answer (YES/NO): YES